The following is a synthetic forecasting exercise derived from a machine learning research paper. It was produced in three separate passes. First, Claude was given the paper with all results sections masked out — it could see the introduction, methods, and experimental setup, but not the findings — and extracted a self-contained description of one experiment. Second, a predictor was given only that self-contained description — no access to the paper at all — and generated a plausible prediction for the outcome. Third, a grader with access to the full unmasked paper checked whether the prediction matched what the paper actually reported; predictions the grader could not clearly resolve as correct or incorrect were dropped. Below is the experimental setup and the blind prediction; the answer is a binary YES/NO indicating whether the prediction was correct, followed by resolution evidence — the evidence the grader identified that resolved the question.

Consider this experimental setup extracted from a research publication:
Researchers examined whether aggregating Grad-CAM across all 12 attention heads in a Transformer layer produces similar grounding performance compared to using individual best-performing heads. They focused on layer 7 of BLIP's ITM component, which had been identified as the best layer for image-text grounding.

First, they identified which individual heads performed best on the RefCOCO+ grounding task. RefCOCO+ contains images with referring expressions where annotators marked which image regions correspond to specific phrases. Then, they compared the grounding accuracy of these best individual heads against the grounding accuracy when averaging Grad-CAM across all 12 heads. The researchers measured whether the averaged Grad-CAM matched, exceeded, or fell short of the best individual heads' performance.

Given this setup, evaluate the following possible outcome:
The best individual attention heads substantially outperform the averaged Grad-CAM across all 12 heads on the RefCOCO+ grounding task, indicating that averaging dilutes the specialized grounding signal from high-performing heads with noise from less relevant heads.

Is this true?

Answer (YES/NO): NO